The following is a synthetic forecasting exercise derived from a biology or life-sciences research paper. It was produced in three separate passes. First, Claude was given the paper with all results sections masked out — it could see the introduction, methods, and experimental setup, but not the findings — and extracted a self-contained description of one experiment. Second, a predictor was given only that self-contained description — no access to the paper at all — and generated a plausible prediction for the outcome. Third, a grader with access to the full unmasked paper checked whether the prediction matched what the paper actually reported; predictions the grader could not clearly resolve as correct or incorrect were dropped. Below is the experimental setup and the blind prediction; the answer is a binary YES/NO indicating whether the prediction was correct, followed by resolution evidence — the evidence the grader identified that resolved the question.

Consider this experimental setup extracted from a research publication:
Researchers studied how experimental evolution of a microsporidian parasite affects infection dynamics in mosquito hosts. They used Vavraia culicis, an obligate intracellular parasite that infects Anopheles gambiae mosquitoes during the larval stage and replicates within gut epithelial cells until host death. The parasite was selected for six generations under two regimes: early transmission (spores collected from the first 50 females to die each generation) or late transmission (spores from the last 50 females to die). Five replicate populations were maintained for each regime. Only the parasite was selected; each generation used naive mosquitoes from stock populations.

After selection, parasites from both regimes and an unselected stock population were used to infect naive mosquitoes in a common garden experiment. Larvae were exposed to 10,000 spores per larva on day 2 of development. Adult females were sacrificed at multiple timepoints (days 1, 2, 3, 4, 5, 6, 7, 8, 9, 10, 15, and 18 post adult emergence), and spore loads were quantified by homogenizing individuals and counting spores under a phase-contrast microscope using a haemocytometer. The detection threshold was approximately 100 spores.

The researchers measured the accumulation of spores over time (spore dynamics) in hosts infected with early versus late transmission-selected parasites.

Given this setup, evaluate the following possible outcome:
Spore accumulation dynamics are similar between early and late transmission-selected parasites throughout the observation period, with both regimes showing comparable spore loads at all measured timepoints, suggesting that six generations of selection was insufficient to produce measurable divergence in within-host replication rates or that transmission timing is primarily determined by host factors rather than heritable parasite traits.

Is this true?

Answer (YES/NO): NO